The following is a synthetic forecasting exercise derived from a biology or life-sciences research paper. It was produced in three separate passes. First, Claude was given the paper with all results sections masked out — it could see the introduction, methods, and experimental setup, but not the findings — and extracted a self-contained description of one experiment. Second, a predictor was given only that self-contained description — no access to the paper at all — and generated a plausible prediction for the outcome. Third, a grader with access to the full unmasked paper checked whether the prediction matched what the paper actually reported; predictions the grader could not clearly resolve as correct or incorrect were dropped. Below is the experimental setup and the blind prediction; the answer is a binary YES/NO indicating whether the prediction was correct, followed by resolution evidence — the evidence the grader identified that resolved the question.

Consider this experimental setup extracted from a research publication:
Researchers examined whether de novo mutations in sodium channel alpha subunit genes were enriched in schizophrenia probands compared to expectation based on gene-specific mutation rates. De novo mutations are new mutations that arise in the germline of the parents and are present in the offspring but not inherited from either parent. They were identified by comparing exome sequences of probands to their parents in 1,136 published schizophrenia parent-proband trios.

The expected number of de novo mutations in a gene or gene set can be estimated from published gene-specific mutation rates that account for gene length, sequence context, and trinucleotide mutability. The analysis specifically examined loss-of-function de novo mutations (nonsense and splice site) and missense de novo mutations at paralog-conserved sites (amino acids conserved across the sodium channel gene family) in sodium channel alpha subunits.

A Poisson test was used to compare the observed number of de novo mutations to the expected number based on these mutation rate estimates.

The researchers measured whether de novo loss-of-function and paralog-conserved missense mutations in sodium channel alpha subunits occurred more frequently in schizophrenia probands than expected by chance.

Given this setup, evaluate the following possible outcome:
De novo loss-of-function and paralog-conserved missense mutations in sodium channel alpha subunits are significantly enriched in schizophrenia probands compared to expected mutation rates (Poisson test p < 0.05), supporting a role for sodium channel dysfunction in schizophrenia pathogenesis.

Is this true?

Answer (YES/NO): NO